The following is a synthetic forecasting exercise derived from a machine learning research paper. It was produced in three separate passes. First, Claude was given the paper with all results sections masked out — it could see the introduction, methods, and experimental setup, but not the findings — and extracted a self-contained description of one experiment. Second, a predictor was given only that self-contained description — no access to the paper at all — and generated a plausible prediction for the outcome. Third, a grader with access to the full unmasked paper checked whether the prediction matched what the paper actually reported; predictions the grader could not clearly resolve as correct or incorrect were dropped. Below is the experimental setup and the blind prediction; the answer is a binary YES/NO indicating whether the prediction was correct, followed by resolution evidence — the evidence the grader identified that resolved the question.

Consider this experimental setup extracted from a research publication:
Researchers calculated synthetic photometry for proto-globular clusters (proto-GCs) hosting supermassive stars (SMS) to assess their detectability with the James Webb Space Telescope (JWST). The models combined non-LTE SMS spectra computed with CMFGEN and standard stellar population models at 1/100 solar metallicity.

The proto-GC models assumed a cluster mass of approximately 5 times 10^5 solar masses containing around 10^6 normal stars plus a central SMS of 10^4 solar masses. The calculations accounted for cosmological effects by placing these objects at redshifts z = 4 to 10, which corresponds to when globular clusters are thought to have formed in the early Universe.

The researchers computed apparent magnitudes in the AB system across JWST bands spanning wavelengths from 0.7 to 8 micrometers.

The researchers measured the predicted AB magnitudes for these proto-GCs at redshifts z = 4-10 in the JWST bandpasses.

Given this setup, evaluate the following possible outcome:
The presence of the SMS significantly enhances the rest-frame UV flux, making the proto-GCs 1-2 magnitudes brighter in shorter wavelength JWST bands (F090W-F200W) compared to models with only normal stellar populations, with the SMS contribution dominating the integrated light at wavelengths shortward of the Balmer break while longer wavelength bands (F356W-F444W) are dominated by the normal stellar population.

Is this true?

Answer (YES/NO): NO